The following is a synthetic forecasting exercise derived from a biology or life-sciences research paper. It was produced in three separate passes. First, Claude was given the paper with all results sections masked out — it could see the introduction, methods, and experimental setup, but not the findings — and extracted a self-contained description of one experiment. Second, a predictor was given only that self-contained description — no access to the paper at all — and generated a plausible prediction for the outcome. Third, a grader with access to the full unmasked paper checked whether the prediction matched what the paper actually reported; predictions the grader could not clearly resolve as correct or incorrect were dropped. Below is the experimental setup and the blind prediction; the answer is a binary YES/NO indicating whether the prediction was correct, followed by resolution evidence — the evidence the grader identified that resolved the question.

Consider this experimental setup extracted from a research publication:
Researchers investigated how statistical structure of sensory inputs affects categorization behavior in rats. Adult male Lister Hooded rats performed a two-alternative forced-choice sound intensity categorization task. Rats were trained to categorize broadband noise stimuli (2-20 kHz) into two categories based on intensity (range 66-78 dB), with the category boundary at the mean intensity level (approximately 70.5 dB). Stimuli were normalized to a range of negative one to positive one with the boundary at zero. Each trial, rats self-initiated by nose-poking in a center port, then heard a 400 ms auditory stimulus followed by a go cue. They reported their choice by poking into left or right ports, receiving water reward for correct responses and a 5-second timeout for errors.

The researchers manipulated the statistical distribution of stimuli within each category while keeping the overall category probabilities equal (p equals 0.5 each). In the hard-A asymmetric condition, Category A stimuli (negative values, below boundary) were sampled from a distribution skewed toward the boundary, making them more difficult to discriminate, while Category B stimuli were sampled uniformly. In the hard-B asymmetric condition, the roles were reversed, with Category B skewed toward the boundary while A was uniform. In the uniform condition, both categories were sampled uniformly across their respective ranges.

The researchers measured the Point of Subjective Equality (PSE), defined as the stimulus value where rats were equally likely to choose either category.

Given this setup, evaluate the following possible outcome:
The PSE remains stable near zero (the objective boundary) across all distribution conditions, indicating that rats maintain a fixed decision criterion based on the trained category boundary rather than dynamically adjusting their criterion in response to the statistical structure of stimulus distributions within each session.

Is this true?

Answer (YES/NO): NO